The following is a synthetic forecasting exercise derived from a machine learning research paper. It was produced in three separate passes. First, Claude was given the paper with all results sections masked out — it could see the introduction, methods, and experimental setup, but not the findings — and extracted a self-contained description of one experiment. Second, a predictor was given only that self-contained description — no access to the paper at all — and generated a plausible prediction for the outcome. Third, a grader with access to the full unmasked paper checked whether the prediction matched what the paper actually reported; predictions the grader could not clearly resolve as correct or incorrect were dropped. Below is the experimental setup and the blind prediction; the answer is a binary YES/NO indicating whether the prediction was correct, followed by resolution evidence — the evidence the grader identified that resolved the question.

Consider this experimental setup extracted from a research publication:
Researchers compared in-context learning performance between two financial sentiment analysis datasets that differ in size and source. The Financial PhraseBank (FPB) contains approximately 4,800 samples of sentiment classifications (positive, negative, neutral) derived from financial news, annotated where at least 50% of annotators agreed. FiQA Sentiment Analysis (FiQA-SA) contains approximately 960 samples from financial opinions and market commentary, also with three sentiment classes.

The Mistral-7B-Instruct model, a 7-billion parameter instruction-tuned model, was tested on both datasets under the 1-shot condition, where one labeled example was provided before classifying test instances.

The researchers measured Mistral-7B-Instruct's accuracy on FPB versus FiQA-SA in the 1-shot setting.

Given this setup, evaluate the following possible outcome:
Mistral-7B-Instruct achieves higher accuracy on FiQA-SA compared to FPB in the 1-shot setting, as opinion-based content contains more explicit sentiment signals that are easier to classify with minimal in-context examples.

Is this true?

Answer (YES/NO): NO